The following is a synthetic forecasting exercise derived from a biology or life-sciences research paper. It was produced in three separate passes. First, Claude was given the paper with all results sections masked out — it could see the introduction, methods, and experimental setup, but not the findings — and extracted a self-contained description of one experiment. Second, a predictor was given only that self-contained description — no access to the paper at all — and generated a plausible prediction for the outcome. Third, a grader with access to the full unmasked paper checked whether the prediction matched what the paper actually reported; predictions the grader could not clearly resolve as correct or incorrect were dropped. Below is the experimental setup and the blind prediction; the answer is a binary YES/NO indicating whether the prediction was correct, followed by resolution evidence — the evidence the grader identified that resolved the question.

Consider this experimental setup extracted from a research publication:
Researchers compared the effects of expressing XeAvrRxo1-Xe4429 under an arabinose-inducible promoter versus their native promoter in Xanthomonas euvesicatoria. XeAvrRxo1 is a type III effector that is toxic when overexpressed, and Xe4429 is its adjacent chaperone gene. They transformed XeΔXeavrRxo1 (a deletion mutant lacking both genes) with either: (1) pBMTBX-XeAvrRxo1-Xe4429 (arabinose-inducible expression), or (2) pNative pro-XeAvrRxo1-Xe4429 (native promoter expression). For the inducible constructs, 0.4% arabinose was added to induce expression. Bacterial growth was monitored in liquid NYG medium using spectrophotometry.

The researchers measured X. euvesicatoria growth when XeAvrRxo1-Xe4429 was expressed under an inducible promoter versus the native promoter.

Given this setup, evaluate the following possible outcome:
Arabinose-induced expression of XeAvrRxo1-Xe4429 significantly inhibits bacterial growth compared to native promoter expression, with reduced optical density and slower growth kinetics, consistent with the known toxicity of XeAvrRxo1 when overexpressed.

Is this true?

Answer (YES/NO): YES